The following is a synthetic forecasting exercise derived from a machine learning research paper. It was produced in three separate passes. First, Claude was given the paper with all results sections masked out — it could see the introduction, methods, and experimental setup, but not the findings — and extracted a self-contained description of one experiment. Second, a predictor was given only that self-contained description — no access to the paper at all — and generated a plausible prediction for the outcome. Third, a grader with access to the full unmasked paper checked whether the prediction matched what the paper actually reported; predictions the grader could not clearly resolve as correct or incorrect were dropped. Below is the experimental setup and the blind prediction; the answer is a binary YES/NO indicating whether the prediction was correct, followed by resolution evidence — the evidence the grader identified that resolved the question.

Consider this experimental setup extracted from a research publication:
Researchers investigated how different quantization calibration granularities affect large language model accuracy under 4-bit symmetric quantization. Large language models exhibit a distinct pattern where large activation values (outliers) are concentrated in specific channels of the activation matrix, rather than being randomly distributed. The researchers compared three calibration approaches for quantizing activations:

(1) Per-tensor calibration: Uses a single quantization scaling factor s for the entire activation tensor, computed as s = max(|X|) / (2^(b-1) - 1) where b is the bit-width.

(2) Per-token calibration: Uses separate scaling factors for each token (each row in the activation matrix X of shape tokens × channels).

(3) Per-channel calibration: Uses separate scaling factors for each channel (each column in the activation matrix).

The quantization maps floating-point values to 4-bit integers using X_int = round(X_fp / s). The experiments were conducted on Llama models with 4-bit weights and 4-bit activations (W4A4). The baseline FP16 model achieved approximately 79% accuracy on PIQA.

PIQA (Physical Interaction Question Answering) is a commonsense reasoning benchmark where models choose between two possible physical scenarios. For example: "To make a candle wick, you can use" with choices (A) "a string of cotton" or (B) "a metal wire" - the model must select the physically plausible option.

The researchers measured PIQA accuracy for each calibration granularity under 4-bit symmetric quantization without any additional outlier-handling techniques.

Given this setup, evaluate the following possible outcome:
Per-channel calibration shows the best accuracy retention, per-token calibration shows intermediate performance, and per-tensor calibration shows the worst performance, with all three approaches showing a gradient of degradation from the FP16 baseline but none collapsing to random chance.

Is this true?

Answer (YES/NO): NO